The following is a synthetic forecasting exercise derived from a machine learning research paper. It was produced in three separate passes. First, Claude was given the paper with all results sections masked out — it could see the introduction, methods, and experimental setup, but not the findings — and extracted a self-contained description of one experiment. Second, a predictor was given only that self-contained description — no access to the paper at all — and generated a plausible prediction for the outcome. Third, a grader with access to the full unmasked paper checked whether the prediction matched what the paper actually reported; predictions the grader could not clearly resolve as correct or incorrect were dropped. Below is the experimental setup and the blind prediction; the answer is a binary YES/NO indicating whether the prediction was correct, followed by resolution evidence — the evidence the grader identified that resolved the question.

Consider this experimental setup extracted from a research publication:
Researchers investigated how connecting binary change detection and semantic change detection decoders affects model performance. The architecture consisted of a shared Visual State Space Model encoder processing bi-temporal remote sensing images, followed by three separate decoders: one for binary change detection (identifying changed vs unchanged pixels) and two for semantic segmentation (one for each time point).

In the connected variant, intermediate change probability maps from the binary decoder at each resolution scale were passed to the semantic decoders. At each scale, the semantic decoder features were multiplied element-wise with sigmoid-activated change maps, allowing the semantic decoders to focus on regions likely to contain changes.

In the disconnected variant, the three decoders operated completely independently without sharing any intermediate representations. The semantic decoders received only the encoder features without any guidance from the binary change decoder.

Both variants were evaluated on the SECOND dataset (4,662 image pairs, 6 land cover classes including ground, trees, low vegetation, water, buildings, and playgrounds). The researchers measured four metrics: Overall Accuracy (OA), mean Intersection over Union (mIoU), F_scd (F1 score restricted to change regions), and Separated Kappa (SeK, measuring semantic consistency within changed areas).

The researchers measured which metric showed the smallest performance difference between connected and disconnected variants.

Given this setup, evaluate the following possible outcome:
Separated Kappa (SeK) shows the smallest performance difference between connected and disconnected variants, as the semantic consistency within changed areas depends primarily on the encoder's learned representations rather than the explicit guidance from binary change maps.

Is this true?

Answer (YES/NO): NO